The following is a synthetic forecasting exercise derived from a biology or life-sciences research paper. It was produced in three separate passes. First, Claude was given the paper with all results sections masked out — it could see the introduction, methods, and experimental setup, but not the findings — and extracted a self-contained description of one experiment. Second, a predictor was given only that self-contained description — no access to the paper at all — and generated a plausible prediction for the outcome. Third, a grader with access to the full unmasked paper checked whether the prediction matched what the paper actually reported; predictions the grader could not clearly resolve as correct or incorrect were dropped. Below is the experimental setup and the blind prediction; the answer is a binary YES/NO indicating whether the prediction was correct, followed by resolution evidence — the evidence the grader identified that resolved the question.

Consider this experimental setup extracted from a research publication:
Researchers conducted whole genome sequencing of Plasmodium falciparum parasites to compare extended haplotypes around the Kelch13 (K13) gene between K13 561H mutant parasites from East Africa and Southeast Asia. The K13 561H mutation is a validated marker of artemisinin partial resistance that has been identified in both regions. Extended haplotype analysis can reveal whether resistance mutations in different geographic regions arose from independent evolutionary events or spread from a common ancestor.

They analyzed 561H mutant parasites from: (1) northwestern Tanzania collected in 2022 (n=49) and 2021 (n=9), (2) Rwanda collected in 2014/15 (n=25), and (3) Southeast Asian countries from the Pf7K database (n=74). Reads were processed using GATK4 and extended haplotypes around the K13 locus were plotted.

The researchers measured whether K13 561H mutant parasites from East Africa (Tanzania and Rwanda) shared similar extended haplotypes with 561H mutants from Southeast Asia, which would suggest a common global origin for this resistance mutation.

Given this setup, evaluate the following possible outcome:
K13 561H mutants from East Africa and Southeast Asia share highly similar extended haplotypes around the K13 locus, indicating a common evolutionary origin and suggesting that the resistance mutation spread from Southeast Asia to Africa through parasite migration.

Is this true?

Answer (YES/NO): NO